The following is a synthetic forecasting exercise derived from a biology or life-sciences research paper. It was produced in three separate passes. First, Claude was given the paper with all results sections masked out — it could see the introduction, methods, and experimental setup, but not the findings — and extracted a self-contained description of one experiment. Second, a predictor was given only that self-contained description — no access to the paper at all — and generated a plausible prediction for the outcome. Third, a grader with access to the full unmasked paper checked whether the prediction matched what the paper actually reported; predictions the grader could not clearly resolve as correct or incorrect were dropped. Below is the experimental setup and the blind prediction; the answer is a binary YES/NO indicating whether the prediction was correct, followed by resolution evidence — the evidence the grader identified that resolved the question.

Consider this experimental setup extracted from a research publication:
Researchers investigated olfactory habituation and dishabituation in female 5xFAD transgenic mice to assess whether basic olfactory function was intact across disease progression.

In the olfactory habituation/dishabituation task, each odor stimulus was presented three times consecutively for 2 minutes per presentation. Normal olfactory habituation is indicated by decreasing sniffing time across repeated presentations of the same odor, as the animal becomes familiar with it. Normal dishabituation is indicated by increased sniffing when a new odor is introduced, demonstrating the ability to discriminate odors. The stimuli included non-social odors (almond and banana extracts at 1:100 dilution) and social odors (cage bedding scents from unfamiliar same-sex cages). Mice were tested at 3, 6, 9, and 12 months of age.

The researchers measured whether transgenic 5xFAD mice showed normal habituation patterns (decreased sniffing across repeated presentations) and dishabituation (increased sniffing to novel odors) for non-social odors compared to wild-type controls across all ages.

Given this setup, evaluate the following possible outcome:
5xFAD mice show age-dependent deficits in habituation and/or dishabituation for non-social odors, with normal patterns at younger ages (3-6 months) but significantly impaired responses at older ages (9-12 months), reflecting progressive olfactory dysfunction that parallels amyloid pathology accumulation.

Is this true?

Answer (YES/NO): NO